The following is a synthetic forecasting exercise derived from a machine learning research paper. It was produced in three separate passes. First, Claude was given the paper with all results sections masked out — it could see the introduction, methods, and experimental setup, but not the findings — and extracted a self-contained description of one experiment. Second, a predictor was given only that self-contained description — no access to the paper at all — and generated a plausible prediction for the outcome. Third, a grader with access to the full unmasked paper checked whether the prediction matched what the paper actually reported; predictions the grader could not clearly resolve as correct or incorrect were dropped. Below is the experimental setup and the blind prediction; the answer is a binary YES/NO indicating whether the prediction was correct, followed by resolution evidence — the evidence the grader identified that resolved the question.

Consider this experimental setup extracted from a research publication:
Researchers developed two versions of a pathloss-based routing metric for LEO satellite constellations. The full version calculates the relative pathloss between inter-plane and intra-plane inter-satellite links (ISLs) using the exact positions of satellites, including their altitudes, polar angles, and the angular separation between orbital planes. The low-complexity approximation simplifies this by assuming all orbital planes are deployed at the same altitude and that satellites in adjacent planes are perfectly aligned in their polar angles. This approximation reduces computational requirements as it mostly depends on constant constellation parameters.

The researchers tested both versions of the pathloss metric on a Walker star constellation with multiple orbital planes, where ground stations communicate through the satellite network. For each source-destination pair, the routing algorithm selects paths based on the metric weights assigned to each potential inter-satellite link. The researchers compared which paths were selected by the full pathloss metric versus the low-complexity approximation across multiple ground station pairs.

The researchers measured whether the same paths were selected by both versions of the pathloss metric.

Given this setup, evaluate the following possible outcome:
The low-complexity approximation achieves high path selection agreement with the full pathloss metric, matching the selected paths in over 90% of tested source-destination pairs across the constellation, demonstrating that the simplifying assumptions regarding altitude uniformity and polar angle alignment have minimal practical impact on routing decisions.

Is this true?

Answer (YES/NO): YES